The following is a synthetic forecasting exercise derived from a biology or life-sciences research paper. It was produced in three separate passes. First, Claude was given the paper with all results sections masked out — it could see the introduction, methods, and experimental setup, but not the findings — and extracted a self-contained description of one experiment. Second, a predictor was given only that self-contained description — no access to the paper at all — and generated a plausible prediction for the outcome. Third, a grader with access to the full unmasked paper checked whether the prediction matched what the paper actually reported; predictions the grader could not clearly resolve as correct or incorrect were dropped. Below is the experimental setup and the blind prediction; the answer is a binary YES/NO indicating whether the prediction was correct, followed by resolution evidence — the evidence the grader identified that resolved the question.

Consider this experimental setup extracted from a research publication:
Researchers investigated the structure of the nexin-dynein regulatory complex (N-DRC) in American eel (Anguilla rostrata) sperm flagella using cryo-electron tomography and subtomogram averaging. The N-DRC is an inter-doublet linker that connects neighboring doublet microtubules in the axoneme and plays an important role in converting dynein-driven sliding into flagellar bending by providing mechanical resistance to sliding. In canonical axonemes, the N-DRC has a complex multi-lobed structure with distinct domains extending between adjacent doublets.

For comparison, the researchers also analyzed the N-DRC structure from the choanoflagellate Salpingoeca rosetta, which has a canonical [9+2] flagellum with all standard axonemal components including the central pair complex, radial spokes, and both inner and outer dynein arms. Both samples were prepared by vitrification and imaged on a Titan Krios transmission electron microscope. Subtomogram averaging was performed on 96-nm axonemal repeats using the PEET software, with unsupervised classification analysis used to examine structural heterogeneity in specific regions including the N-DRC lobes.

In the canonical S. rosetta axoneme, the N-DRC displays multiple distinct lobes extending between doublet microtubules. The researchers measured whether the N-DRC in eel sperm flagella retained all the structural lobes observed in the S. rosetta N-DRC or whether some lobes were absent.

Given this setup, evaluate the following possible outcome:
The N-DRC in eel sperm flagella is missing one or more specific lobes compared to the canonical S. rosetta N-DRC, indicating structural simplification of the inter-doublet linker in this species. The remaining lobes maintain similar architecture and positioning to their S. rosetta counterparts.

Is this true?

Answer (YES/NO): NO